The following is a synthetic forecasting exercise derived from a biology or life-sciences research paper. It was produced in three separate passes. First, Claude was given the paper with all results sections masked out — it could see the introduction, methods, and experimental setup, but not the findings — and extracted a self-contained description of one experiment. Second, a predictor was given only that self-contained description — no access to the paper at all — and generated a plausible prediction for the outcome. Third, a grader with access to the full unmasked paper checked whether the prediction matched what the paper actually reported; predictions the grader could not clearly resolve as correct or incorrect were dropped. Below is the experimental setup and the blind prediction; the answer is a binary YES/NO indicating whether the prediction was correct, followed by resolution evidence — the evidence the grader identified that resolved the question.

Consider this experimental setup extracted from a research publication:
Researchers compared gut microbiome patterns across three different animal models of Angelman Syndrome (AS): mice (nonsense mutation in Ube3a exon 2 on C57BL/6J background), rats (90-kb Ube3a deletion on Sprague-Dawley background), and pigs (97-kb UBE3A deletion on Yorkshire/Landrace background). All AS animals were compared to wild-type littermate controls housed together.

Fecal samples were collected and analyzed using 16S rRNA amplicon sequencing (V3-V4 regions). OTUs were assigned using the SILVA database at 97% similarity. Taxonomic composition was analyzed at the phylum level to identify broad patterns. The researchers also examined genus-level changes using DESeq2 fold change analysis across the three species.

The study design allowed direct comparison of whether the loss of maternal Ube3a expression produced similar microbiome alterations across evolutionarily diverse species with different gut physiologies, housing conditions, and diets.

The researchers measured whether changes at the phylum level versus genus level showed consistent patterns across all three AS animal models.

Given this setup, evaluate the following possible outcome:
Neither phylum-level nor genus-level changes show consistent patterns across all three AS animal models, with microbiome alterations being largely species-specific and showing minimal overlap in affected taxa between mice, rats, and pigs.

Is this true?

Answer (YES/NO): NO